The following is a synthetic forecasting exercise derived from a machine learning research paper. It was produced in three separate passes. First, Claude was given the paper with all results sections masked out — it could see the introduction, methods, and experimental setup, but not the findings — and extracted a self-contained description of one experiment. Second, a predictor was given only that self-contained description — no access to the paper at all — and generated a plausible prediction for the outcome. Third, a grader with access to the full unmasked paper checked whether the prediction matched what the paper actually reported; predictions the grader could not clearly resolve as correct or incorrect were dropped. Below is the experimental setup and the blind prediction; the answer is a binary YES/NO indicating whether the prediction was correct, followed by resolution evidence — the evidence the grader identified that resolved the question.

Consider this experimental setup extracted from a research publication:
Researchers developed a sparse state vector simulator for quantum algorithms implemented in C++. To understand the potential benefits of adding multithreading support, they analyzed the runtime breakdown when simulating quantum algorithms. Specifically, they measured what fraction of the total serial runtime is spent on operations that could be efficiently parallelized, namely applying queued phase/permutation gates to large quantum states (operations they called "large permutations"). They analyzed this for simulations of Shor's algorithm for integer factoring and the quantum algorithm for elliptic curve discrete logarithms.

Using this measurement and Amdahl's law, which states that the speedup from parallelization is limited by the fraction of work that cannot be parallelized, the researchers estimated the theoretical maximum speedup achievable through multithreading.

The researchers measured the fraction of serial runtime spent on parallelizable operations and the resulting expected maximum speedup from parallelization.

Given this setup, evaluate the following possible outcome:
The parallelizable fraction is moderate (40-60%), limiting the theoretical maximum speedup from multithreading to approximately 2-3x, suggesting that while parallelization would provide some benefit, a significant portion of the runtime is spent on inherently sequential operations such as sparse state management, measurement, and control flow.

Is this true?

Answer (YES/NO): YES